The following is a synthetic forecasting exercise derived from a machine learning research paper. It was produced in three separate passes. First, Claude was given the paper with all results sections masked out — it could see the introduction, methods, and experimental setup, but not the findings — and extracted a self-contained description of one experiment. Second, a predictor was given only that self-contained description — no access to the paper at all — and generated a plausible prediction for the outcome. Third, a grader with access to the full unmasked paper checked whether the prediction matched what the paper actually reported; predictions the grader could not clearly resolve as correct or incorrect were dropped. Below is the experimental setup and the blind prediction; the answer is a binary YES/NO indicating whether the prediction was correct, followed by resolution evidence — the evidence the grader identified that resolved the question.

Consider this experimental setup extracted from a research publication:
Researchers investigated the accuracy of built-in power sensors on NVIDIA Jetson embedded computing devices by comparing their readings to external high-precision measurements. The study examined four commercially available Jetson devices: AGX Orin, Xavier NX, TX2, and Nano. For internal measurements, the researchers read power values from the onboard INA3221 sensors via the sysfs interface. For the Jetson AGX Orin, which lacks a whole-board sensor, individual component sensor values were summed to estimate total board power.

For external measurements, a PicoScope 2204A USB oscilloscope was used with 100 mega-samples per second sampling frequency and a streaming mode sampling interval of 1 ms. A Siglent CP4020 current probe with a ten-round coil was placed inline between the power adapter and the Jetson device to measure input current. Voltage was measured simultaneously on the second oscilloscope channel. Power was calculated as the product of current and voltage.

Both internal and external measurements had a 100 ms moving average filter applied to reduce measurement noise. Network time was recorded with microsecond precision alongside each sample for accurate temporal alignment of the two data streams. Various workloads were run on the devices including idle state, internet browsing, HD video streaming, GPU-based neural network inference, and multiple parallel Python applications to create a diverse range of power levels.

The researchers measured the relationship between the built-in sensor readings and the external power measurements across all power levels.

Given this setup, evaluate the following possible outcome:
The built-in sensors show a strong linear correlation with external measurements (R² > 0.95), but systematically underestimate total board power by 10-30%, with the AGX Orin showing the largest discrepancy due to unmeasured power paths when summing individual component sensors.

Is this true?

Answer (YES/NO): NO